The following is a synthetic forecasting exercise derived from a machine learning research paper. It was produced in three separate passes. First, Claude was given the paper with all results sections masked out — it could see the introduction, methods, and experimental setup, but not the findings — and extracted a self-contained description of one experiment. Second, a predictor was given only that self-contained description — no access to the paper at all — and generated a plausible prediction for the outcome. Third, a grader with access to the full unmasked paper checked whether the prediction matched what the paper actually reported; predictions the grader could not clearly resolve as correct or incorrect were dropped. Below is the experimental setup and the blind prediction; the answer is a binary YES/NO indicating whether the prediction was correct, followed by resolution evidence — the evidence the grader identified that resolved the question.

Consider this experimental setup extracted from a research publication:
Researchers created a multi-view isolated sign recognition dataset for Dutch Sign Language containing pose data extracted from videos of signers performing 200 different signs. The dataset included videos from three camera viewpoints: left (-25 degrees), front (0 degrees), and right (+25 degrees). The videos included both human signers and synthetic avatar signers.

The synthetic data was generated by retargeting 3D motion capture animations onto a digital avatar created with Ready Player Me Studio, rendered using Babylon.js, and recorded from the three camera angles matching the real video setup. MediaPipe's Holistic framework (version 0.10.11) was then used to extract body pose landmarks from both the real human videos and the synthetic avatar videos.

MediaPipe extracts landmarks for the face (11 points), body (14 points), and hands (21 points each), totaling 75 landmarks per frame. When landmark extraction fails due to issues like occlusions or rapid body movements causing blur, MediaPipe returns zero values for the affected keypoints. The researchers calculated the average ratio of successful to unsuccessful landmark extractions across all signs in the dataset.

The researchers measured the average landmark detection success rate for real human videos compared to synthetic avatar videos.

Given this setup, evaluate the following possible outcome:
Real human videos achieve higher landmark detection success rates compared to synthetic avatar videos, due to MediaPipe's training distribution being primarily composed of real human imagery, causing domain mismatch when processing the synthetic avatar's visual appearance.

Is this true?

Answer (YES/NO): NO